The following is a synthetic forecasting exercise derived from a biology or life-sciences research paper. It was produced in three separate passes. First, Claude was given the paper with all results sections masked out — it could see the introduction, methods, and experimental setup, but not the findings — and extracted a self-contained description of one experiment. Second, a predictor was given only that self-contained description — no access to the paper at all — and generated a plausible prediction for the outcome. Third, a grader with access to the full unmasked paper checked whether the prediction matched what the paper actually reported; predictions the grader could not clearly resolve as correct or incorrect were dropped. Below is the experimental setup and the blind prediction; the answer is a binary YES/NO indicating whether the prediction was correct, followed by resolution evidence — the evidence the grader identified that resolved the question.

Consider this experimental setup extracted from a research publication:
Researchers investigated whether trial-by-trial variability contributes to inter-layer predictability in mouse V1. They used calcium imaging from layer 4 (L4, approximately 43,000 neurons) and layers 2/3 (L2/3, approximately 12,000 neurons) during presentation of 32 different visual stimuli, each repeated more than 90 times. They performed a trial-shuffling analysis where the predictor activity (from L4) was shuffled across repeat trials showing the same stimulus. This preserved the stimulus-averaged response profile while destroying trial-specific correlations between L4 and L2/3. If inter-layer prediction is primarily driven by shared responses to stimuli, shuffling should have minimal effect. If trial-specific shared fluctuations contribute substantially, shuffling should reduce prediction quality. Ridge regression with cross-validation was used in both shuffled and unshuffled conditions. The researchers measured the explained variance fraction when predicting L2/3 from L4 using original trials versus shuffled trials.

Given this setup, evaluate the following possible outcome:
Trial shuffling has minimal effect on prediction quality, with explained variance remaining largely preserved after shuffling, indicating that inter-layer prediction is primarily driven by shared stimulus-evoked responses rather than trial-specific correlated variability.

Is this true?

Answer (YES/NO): NO